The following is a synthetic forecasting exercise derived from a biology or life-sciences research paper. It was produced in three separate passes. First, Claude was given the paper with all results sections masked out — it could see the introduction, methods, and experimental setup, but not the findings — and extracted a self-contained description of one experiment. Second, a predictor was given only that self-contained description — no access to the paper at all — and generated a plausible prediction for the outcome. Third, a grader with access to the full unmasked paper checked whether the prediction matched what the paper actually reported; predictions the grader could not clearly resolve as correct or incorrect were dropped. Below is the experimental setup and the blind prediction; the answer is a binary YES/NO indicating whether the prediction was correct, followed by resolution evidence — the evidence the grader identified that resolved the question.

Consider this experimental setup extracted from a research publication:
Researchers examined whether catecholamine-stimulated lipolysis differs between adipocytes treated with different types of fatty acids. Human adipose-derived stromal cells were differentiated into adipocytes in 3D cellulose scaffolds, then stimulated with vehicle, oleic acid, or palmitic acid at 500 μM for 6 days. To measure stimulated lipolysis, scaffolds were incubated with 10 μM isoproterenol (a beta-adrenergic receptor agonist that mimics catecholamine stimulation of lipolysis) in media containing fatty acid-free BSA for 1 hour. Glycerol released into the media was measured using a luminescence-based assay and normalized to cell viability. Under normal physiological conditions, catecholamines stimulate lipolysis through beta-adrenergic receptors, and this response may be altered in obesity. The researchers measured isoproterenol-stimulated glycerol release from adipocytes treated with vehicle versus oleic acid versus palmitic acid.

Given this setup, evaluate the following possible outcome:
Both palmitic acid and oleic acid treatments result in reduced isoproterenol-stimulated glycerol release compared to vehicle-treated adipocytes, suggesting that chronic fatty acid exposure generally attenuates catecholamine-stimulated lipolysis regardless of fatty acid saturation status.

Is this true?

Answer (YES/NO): NO